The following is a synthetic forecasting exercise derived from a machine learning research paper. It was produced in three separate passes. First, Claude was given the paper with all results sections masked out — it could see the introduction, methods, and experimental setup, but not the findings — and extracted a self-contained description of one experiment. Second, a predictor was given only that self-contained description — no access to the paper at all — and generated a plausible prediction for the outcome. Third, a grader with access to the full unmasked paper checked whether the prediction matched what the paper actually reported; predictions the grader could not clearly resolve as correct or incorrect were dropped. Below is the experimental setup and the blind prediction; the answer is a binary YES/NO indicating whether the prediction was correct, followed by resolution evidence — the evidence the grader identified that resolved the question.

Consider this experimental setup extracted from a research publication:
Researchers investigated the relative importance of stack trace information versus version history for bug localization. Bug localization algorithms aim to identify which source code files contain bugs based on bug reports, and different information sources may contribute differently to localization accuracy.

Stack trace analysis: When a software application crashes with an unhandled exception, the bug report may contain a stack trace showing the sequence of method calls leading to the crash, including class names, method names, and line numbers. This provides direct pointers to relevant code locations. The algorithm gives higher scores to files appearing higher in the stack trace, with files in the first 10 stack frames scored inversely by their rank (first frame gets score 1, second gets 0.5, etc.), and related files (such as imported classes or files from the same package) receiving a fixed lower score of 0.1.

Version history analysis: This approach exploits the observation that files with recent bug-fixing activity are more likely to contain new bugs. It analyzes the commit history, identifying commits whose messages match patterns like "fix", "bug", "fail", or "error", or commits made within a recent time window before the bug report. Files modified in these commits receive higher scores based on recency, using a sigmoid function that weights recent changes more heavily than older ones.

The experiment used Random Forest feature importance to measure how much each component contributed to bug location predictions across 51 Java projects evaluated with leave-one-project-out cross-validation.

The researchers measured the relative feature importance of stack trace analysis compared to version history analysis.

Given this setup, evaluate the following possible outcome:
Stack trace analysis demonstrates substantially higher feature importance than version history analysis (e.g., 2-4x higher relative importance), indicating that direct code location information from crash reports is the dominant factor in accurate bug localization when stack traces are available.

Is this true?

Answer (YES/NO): NO